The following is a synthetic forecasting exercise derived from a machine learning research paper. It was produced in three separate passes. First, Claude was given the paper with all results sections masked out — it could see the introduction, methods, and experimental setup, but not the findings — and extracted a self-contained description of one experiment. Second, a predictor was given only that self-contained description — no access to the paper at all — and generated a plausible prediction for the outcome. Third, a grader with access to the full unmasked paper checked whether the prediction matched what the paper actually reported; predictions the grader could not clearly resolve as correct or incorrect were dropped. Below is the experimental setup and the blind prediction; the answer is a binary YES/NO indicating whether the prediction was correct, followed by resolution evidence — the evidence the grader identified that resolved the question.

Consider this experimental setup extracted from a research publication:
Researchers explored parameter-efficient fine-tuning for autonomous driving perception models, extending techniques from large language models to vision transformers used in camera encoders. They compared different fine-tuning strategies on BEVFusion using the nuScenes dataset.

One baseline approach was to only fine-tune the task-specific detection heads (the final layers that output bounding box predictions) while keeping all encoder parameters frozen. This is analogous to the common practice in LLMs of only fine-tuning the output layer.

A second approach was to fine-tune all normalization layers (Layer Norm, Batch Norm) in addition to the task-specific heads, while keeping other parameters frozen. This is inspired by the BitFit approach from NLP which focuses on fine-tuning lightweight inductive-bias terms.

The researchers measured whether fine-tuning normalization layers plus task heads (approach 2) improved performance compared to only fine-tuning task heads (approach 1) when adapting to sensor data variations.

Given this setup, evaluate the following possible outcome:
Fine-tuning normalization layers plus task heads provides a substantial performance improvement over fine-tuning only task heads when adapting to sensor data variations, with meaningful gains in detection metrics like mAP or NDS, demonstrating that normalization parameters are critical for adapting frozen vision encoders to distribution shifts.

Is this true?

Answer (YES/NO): YES